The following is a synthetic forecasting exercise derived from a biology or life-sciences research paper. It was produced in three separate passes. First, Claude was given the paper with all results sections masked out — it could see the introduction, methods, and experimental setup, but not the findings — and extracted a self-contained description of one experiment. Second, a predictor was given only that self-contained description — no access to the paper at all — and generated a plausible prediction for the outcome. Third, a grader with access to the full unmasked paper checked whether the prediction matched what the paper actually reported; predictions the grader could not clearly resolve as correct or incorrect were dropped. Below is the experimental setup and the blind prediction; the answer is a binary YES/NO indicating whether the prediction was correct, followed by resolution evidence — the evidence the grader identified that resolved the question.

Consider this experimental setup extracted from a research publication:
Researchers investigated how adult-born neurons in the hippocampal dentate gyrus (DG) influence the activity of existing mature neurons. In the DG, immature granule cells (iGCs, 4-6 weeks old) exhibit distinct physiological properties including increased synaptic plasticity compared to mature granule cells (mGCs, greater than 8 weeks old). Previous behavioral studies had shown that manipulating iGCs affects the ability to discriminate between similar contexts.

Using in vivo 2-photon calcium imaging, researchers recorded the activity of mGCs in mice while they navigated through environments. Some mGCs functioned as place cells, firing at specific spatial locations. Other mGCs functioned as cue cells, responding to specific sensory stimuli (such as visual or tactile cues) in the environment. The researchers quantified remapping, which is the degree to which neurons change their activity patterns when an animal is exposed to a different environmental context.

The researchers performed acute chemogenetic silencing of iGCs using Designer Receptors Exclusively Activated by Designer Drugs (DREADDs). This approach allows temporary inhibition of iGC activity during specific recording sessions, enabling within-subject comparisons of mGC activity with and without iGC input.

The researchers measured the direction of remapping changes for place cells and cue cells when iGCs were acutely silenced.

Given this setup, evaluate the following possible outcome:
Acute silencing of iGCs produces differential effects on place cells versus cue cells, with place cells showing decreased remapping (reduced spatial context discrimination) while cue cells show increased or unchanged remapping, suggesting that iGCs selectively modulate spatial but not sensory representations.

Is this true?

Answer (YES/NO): NO